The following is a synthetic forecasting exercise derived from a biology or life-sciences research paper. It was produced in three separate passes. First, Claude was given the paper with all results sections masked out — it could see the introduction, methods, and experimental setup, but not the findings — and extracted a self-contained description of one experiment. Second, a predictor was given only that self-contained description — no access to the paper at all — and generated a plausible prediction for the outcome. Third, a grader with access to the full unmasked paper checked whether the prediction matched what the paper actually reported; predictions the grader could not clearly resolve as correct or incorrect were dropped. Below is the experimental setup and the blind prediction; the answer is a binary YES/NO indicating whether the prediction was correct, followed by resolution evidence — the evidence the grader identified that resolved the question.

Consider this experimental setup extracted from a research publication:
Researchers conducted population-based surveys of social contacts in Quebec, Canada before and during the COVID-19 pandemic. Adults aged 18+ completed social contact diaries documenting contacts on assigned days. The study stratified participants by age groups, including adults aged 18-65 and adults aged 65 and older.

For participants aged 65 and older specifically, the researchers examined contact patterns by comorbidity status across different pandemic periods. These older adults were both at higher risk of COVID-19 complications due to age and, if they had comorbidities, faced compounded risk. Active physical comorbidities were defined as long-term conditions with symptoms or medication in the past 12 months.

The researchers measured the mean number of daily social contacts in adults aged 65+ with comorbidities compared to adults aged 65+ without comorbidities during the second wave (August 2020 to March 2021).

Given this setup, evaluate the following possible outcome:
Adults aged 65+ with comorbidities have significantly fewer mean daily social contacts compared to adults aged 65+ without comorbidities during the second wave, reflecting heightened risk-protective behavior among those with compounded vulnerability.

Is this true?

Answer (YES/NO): NO